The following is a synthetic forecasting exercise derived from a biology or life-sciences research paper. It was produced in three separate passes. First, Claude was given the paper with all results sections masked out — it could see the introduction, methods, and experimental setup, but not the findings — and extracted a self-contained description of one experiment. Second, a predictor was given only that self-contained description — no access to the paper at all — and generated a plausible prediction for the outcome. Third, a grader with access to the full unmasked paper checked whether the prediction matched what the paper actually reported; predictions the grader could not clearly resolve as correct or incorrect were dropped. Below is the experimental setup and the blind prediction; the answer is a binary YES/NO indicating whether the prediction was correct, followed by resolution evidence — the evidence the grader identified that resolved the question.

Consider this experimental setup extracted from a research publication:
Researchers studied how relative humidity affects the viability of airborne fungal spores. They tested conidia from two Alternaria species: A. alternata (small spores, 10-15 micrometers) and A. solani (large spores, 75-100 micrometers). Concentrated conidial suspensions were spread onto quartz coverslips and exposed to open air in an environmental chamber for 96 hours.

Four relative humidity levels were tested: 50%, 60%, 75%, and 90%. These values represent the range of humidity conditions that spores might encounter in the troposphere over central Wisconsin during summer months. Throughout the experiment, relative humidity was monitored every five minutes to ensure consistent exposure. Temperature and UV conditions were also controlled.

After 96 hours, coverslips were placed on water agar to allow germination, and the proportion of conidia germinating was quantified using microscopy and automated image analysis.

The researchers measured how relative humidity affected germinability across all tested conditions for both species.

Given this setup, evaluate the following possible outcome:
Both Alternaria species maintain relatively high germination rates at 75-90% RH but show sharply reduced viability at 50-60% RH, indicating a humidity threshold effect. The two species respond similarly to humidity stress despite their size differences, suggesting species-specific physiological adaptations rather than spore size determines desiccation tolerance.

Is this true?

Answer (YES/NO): NO